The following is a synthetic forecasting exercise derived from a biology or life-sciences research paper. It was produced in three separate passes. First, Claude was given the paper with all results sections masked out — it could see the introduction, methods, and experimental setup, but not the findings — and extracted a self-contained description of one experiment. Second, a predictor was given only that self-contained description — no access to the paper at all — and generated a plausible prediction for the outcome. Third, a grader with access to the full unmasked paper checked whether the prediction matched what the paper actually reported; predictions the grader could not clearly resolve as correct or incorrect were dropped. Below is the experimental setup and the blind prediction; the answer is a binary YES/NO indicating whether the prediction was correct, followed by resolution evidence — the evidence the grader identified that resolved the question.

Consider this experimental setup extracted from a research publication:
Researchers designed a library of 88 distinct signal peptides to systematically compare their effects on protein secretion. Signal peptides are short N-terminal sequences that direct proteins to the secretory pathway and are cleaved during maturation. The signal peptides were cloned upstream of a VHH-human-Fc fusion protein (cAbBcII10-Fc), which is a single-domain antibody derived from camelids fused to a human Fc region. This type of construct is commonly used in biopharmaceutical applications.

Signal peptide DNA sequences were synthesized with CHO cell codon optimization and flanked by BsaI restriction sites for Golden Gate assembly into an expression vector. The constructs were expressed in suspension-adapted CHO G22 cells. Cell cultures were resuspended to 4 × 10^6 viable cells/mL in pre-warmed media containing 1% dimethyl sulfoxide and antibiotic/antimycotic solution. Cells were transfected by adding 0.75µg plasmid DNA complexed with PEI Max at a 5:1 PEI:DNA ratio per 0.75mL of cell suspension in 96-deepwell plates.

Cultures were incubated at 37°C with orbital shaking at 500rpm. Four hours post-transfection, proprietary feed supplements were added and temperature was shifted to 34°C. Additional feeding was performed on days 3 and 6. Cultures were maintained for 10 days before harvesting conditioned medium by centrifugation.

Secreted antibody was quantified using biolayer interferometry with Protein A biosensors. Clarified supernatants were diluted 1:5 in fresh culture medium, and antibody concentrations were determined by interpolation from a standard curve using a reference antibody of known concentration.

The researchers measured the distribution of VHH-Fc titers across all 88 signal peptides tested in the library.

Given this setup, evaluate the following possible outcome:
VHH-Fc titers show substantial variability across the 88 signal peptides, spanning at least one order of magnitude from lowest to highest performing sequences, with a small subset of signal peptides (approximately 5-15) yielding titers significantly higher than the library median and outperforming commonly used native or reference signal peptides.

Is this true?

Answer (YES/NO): NO